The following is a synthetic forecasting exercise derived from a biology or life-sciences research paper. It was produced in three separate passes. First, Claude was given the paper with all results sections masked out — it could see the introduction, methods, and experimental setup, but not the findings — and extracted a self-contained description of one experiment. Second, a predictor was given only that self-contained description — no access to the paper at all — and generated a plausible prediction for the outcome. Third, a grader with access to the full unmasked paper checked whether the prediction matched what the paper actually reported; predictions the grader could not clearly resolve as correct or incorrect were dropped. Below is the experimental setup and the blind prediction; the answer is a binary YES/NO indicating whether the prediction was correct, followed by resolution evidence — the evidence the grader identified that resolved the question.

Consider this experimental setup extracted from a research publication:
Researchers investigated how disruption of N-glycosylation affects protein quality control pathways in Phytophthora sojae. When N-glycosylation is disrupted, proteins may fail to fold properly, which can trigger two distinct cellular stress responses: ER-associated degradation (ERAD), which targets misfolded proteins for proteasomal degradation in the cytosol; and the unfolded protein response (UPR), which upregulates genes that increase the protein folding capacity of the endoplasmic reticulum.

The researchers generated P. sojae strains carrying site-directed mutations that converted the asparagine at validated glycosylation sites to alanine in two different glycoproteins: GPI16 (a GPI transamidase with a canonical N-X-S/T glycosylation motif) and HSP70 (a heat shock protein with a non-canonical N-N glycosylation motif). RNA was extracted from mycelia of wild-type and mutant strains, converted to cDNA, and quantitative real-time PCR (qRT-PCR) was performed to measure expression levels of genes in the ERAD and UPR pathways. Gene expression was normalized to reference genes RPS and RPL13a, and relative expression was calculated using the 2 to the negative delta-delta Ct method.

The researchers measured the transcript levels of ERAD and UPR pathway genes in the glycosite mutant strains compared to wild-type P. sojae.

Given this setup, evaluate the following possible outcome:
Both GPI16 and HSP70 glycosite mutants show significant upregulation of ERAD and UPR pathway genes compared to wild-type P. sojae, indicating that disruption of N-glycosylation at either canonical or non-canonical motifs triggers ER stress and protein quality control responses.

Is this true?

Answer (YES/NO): NO